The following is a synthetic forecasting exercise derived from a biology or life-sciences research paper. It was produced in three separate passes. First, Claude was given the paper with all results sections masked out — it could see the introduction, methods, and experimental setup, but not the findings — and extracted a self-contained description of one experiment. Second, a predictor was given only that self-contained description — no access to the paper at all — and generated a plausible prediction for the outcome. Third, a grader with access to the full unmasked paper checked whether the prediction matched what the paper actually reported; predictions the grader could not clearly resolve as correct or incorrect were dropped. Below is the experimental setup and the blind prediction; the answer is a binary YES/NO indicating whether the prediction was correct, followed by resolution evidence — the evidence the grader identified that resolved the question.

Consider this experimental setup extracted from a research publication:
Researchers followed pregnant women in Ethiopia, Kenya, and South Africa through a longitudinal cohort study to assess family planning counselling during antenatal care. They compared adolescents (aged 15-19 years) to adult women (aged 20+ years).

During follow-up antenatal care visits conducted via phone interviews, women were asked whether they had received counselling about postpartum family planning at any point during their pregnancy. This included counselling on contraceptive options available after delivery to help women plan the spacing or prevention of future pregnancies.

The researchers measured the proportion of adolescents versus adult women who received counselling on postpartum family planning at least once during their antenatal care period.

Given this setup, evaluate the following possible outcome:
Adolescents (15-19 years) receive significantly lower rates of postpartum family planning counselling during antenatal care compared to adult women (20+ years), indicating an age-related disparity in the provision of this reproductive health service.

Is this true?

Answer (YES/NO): YES